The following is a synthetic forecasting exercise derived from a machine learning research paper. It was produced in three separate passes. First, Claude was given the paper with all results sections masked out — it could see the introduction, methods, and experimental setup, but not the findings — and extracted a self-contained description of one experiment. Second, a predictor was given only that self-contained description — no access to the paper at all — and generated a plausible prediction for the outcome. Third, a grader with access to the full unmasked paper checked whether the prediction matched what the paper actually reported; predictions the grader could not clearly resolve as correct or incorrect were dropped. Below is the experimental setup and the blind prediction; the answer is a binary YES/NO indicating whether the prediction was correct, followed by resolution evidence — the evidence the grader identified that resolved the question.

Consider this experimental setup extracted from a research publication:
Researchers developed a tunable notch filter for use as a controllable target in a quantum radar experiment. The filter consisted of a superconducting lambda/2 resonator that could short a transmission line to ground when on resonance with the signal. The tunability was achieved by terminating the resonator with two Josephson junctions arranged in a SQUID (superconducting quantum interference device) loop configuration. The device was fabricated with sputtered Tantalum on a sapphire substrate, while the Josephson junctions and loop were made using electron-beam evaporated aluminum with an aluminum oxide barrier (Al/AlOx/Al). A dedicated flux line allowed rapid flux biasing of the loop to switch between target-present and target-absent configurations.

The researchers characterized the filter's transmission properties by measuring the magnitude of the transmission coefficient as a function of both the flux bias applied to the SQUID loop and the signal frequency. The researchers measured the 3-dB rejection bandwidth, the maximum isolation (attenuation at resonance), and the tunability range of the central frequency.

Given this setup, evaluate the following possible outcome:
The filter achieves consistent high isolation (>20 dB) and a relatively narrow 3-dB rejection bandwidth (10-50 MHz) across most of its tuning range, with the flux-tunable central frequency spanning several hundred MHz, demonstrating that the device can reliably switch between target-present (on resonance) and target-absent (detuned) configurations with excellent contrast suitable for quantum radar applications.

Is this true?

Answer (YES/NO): NO